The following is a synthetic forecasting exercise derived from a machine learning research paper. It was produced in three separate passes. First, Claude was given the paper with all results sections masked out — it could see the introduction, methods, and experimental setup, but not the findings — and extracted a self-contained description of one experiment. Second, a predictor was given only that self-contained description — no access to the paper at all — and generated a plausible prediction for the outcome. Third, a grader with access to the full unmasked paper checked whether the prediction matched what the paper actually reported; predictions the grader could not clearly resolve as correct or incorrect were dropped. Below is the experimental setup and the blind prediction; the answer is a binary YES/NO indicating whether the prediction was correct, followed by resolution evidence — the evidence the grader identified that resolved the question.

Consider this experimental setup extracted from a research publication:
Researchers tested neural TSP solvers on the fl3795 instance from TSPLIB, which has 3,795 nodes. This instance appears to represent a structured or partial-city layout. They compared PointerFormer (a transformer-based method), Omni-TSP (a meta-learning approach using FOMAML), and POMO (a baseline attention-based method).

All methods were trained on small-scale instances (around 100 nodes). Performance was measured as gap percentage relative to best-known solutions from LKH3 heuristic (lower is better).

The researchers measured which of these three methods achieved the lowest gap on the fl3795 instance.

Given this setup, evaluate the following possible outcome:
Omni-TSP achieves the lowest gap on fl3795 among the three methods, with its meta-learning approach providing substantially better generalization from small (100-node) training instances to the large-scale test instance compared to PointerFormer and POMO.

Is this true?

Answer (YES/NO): NO